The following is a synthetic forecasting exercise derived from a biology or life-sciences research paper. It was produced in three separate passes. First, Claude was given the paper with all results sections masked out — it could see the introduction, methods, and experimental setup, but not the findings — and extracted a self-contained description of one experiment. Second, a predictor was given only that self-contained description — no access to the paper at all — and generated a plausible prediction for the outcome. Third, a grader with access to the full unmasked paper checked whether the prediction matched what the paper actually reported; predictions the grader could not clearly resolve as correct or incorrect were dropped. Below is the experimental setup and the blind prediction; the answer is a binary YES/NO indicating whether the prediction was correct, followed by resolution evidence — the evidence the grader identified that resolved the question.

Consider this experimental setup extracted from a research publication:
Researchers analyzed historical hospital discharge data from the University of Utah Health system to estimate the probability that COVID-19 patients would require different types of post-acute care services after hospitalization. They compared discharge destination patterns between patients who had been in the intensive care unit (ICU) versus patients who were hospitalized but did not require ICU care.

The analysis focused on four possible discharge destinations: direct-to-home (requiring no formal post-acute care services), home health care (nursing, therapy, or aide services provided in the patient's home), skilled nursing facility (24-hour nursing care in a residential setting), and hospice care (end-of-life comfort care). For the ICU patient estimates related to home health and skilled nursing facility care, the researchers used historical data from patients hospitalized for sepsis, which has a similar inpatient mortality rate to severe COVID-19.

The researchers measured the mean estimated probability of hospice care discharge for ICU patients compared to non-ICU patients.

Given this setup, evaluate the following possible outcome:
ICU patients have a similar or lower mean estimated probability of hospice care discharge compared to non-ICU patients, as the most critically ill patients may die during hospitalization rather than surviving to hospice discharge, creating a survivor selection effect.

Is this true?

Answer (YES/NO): YES